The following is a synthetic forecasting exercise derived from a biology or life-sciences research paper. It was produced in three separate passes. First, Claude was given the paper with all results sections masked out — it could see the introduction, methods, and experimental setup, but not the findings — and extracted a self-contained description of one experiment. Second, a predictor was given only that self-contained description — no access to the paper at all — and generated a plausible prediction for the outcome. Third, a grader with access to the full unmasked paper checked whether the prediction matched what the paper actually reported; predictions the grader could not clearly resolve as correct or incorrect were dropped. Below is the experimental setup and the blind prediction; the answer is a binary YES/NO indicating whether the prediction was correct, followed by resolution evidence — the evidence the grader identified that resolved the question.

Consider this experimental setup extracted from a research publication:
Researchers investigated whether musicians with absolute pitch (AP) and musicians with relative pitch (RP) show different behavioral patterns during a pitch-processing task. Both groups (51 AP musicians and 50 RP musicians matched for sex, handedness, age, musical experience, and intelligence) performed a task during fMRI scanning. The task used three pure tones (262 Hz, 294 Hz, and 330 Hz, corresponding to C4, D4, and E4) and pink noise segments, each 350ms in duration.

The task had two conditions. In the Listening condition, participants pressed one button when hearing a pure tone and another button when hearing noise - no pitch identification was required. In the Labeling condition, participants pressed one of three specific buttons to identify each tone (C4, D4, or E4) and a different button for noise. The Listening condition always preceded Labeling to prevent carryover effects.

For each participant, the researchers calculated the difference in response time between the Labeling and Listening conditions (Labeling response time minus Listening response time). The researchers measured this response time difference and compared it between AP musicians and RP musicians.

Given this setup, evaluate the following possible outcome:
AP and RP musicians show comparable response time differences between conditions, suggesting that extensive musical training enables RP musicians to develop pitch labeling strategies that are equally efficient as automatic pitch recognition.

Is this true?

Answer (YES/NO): NO